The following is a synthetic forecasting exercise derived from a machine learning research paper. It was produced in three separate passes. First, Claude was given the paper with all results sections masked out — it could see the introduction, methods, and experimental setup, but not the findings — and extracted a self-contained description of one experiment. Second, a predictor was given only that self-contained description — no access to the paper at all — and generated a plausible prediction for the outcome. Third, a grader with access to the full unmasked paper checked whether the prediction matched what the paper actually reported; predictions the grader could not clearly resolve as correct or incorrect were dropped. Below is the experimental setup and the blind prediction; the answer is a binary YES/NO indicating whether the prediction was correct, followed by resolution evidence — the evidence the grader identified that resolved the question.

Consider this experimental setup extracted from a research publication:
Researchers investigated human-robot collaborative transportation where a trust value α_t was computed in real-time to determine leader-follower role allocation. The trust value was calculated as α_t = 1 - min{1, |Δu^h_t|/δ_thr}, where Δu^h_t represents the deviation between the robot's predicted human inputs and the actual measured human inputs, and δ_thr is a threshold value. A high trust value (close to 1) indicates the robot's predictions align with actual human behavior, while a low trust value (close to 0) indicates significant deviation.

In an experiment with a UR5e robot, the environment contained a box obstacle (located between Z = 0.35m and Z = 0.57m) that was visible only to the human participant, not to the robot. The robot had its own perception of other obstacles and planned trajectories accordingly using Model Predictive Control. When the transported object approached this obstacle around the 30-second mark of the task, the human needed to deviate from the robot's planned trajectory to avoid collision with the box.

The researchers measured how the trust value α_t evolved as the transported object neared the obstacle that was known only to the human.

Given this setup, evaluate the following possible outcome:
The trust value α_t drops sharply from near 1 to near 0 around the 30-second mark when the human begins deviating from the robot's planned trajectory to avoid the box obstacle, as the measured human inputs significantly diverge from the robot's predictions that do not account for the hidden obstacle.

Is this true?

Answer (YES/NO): NO